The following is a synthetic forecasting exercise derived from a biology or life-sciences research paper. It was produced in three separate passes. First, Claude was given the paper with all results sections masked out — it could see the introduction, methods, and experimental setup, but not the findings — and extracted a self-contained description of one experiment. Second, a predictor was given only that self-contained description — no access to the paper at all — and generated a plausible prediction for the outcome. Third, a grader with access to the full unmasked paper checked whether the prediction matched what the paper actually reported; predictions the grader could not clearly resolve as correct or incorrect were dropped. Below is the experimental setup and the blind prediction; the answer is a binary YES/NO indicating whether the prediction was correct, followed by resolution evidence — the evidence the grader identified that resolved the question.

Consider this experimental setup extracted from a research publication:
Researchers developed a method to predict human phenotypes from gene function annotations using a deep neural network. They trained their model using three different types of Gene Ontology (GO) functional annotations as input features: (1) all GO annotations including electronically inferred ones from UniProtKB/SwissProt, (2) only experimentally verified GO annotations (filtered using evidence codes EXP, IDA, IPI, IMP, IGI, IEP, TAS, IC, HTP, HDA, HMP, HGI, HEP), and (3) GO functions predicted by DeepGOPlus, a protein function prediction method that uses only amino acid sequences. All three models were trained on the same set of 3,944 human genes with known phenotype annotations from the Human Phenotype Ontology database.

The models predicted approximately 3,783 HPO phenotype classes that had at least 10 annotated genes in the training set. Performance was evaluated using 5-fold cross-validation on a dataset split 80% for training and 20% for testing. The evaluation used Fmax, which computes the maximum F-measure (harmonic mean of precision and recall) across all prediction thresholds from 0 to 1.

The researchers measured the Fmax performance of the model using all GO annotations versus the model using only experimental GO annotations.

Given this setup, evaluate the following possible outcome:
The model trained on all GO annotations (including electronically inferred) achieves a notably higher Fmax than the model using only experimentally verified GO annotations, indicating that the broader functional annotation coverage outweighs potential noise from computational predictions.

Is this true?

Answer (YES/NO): NO